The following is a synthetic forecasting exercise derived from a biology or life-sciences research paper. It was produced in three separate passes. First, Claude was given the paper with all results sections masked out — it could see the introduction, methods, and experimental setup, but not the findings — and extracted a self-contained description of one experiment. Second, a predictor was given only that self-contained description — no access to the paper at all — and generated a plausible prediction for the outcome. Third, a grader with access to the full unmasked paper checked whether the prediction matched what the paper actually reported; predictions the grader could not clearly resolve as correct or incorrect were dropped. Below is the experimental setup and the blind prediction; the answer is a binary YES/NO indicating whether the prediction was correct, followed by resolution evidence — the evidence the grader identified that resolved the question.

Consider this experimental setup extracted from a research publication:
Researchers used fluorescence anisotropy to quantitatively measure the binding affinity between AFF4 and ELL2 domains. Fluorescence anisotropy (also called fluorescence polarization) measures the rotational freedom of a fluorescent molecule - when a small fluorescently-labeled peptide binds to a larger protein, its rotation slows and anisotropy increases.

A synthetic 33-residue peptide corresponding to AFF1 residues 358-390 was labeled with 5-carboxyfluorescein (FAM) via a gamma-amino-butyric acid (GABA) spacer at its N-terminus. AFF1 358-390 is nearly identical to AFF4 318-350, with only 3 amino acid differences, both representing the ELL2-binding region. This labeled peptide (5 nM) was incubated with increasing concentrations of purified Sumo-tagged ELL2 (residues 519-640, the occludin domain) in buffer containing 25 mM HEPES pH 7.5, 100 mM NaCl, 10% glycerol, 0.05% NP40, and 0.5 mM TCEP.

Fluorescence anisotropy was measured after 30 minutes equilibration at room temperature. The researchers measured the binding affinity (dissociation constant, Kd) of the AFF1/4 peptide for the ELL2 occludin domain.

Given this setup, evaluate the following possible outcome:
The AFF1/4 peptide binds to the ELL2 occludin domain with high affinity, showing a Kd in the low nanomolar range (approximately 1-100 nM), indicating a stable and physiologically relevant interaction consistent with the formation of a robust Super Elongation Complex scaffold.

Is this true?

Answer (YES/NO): YES